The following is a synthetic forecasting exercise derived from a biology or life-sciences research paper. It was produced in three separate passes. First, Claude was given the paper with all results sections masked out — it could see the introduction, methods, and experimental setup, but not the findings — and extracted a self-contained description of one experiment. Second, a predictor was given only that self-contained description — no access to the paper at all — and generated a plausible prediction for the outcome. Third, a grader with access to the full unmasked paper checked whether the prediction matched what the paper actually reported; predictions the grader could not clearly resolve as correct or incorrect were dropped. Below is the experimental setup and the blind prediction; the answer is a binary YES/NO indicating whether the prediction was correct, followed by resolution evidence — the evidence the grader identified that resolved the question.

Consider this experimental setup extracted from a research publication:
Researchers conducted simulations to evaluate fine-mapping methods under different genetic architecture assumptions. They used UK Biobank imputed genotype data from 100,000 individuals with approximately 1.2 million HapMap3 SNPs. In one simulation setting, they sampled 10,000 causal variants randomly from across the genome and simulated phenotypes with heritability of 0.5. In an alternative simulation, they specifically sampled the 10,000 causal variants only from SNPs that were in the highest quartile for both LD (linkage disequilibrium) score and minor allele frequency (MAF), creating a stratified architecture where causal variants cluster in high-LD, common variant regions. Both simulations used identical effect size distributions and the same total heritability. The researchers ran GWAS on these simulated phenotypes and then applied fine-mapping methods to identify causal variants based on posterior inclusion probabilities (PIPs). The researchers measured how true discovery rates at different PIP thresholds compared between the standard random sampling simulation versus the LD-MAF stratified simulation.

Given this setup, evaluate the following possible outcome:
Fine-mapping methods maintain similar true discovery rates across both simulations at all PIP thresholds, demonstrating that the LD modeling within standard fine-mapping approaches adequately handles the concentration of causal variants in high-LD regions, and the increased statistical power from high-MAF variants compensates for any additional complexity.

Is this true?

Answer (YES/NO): NO